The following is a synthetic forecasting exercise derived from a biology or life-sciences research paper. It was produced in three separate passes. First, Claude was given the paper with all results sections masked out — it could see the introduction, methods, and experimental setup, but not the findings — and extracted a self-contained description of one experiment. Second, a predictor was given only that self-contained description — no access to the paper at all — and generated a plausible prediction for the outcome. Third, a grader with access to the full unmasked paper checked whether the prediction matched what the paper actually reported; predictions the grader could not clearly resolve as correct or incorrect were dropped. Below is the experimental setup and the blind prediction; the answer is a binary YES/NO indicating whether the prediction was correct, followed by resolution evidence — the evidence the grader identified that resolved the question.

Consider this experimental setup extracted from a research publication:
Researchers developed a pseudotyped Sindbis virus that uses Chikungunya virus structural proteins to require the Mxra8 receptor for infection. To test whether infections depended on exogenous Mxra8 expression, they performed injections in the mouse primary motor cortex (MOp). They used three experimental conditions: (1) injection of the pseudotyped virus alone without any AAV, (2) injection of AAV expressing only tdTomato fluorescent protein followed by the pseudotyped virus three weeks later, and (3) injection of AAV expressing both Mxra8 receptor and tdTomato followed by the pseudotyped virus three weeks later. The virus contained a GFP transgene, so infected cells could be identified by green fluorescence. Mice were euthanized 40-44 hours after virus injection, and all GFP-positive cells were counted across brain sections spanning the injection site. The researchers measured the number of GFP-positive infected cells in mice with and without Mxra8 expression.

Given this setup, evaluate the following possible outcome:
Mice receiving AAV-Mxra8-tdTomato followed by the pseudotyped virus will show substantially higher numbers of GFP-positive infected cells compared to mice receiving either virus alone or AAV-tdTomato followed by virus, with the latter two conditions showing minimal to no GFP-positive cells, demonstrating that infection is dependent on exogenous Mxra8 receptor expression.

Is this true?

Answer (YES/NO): YES